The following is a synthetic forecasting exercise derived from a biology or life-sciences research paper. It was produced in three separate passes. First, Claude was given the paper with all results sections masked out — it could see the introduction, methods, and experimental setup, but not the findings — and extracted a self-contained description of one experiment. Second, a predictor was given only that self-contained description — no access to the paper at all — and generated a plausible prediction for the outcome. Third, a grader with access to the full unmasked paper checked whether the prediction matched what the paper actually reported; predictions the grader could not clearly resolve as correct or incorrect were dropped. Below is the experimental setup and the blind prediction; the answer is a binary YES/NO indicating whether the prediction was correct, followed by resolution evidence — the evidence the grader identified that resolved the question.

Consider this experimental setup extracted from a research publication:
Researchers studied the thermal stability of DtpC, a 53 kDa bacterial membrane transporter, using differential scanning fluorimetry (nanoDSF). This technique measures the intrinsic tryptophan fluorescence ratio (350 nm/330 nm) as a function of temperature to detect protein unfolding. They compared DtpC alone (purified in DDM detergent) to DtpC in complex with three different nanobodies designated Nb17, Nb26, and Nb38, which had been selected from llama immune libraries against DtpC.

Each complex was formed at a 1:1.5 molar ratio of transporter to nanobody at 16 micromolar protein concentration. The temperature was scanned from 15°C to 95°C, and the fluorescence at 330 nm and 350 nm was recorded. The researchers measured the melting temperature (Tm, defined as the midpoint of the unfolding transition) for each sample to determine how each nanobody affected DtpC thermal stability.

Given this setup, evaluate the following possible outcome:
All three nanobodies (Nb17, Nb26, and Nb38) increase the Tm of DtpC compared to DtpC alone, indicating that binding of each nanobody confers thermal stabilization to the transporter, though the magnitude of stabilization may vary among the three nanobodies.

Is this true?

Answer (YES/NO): YES